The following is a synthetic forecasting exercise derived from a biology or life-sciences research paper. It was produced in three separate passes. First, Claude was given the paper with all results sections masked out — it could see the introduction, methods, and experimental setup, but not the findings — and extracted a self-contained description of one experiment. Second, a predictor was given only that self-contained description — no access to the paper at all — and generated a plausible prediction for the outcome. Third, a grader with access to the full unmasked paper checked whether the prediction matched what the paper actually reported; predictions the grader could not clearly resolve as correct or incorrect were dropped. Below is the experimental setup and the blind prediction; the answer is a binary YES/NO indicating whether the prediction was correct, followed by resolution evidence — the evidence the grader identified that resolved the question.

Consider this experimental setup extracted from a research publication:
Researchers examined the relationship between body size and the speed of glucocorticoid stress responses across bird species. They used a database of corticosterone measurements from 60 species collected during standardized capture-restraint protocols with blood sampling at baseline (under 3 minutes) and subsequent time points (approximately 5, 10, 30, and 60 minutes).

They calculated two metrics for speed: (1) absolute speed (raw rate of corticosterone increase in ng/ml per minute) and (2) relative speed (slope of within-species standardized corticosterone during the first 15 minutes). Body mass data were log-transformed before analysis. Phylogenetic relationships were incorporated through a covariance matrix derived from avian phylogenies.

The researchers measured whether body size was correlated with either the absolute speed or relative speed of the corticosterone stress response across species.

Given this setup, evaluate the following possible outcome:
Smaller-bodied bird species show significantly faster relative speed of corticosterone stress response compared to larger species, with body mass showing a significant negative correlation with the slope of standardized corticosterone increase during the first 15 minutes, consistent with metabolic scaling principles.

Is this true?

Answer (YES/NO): NO